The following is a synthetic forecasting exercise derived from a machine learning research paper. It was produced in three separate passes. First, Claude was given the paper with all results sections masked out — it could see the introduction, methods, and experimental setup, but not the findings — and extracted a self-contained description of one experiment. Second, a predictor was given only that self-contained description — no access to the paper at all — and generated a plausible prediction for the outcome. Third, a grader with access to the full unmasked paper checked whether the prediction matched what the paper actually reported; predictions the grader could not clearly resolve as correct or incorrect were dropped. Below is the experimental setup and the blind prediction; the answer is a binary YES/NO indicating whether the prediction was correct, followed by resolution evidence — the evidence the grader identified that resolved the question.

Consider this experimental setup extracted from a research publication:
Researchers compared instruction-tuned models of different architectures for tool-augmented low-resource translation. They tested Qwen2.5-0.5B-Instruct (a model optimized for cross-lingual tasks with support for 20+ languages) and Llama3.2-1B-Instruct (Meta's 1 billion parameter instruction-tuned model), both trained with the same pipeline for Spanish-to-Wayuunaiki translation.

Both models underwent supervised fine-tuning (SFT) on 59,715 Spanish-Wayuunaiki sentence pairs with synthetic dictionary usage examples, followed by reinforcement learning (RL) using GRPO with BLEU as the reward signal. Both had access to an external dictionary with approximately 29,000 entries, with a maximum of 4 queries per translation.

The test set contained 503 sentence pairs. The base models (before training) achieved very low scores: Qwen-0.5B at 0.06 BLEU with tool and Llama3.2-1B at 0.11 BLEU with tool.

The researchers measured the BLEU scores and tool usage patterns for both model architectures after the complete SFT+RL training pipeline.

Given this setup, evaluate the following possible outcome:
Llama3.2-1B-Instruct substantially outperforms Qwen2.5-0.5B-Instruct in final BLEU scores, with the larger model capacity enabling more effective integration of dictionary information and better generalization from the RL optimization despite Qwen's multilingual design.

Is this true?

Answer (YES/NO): NO